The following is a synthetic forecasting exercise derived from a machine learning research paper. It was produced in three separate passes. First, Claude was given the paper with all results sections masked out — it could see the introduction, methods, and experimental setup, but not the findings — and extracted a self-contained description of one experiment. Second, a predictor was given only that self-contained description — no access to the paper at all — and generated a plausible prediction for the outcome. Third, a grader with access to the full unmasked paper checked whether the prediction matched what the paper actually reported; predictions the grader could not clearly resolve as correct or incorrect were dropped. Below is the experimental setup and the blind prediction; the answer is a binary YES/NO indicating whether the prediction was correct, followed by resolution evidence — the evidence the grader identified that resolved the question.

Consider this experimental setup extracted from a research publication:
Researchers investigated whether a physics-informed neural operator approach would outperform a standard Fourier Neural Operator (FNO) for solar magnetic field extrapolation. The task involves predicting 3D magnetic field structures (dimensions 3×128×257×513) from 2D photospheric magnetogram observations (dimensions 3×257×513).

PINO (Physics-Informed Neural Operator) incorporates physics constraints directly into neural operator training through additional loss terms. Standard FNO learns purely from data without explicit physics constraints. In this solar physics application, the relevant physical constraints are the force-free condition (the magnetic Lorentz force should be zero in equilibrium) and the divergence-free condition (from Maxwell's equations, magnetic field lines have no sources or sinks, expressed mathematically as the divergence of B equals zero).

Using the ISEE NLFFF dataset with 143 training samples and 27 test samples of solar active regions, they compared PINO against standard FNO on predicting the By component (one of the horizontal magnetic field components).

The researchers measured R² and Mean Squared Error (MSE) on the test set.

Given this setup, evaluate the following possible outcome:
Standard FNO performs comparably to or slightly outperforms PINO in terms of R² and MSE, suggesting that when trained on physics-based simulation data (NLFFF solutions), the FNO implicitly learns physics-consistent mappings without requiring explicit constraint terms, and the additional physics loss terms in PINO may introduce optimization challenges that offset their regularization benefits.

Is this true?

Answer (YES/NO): NO